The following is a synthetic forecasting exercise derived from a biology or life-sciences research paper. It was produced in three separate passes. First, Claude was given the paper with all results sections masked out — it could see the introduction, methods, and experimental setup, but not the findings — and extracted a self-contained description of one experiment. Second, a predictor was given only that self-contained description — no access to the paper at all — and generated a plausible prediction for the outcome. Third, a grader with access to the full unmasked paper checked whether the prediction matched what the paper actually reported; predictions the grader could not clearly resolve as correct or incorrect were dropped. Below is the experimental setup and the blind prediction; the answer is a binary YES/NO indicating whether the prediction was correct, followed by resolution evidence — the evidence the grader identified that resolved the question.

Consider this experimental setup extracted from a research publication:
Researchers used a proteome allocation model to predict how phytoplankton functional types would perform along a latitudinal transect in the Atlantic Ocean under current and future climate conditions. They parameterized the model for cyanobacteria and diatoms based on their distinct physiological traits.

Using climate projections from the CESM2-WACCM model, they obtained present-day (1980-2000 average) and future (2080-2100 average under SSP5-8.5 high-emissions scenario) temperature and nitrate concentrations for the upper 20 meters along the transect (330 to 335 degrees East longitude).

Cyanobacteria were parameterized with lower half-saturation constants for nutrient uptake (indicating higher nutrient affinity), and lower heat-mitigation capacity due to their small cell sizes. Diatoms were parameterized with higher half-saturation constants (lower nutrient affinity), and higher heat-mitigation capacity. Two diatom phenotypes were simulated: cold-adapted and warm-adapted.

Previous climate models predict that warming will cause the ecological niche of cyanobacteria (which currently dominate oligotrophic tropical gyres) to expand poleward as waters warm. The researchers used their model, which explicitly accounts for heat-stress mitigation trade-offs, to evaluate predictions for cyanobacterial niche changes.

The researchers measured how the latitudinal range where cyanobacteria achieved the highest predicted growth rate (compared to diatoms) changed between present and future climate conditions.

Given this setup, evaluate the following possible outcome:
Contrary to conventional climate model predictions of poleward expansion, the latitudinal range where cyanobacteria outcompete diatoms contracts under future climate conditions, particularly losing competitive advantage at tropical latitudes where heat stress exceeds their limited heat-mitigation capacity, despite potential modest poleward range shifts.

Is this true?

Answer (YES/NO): NO